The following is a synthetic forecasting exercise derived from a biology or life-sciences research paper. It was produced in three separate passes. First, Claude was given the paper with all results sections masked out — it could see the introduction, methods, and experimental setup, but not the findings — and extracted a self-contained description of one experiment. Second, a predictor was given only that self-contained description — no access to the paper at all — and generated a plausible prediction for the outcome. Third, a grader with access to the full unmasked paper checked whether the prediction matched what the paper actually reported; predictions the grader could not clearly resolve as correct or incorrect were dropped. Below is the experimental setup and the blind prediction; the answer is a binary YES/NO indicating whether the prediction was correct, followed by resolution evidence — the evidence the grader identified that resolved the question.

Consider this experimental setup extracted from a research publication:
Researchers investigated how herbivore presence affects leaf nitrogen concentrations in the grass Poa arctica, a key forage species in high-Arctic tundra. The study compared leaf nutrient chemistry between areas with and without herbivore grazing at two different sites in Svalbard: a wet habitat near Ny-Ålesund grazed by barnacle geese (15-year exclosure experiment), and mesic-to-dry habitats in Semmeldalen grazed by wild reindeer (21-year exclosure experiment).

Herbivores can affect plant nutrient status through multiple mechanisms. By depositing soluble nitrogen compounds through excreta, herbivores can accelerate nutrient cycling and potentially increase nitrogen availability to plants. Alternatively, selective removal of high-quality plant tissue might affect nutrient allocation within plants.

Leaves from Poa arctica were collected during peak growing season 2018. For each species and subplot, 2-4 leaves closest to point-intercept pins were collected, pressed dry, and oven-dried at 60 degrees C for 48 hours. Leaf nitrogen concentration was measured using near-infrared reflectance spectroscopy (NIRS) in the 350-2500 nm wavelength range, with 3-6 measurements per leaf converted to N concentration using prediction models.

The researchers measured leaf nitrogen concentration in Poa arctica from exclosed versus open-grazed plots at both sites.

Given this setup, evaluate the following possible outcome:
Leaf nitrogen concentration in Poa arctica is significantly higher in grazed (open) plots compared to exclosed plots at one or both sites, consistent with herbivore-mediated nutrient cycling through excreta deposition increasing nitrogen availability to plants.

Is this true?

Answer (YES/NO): NO